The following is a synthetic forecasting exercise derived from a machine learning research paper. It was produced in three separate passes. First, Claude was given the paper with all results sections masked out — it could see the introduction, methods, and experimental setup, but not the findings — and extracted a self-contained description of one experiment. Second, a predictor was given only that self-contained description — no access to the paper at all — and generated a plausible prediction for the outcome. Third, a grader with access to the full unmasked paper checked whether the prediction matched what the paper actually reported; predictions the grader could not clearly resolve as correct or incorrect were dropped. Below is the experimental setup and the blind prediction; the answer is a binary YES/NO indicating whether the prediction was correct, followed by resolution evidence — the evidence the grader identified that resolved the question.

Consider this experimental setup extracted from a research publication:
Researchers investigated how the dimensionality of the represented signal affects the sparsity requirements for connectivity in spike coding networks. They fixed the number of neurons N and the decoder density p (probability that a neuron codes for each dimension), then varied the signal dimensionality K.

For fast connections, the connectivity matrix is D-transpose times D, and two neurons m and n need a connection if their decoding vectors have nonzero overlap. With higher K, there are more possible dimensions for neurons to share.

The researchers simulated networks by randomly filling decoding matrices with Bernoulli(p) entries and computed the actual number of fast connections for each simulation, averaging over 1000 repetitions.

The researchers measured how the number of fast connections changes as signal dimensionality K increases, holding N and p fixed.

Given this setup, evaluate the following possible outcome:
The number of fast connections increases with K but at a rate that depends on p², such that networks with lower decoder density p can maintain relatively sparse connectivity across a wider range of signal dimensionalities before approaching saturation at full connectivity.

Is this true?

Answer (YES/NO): YES